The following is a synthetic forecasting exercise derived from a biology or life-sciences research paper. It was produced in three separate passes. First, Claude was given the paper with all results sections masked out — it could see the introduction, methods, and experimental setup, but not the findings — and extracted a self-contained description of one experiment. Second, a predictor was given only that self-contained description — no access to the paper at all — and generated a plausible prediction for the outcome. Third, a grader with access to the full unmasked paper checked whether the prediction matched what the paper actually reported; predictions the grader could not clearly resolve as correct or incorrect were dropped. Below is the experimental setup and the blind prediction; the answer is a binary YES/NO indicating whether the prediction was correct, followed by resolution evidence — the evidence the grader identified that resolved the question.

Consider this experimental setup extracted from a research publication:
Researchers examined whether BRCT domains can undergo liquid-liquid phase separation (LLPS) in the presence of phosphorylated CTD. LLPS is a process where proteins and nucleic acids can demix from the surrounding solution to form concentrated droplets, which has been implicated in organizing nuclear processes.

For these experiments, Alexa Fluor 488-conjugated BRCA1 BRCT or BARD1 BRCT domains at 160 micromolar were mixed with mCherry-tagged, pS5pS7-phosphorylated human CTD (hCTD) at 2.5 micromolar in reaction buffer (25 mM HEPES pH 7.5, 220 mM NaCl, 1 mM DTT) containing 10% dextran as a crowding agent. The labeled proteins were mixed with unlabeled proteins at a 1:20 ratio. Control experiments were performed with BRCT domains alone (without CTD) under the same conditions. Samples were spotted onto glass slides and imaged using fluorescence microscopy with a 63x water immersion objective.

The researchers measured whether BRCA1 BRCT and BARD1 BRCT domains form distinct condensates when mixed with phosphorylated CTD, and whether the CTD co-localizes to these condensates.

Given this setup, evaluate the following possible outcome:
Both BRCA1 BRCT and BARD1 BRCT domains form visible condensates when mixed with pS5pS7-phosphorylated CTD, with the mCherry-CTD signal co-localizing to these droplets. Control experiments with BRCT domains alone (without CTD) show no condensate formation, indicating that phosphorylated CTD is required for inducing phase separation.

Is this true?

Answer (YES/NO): NO